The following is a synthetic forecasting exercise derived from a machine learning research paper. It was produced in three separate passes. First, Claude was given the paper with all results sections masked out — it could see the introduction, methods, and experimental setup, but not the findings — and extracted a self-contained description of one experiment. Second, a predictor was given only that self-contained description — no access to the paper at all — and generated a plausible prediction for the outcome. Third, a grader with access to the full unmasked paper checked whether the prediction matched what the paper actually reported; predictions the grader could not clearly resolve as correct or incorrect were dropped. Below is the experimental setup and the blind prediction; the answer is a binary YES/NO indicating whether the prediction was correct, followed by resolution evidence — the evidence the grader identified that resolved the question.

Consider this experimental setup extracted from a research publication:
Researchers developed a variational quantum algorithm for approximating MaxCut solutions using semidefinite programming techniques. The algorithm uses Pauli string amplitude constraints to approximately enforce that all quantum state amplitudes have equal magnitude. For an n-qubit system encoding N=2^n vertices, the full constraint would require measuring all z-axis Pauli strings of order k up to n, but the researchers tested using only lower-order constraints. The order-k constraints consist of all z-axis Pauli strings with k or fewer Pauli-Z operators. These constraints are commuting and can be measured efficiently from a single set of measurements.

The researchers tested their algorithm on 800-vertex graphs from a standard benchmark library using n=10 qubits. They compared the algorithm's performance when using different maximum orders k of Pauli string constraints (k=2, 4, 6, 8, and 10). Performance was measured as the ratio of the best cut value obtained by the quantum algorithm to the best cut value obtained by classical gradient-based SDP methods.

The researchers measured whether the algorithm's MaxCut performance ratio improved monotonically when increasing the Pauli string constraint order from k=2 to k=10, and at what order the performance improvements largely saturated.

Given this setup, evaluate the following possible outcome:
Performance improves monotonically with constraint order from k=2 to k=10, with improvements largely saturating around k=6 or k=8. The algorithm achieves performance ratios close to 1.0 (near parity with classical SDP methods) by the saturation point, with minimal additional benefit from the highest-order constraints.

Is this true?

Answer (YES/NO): NO